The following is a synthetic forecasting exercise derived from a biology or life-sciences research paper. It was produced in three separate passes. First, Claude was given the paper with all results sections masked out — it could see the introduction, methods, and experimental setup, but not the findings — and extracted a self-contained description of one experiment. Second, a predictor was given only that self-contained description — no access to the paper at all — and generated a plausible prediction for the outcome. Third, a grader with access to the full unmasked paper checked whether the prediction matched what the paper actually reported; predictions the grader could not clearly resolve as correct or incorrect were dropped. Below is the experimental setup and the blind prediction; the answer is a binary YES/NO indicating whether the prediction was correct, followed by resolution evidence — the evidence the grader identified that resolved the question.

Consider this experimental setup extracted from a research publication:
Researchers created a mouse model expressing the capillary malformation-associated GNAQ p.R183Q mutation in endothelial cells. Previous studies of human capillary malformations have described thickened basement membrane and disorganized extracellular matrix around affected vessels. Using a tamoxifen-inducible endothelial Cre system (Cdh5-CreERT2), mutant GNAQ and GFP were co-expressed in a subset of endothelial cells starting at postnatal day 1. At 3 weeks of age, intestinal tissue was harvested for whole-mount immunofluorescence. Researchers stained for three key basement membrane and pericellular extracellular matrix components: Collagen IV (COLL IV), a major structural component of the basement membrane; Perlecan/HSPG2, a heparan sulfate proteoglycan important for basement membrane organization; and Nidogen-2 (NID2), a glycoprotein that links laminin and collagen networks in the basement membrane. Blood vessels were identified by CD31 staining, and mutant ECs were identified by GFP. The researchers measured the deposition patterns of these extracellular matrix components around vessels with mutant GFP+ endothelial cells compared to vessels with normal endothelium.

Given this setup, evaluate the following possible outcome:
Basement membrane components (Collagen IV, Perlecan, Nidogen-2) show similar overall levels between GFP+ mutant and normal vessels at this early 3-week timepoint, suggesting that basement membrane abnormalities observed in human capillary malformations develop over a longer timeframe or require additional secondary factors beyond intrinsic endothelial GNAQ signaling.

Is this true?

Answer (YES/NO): NO